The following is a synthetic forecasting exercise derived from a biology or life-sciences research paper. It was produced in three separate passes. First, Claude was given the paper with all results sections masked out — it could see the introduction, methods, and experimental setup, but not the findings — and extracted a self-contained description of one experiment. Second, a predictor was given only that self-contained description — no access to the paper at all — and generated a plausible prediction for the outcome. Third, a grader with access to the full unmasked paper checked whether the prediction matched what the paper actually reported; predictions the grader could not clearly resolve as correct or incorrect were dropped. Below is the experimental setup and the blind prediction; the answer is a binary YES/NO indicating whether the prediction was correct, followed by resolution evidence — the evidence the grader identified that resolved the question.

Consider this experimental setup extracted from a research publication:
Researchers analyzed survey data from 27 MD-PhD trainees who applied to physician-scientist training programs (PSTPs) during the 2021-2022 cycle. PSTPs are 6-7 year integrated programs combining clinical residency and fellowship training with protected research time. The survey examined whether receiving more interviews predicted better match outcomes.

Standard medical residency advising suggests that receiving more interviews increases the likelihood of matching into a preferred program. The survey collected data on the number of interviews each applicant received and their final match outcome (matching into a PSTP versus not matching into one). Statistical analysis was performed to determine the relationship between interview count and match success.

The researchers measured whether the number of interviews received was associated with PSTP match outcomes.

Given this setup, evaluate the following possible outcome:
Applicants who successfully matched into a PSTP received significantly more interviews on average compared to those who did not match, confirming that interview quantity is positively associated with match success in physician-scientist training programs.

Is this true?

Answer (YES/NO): NO